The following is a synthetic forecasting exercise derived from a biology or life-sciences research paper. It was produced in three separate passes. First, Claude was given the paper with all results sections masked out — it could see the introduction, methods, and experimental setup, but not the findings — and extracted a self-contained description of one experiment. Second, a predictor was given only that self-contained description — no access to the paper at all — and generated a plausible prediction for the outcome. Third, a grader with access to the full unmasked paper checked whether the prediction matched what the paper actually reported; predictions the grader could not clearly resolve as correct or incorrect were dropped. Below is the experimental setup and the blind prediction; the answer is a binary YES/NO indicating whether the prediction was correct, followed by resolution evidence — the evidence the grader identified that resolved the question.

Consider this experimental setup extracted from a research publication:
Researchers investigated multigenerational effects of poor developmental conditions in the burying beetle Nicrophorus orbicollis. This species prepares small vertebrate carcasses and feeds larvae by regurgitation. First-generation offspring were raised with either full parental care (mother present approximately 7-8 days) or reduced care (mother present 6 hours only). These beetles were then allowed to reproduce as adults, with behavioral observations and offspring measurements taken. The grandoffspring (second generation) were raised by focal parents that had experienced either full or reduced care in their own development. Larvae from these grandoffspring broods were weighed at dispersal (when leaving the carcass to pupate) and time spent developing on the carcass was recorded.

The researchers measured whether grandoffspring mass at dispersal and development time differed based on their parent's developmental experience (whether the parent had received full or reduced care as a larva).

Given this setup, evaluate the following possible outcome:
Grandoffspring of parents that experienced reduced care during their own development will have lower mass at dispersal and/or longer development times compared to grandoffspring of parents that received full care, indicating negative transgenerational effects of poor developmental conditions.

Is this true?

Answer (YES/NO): NO